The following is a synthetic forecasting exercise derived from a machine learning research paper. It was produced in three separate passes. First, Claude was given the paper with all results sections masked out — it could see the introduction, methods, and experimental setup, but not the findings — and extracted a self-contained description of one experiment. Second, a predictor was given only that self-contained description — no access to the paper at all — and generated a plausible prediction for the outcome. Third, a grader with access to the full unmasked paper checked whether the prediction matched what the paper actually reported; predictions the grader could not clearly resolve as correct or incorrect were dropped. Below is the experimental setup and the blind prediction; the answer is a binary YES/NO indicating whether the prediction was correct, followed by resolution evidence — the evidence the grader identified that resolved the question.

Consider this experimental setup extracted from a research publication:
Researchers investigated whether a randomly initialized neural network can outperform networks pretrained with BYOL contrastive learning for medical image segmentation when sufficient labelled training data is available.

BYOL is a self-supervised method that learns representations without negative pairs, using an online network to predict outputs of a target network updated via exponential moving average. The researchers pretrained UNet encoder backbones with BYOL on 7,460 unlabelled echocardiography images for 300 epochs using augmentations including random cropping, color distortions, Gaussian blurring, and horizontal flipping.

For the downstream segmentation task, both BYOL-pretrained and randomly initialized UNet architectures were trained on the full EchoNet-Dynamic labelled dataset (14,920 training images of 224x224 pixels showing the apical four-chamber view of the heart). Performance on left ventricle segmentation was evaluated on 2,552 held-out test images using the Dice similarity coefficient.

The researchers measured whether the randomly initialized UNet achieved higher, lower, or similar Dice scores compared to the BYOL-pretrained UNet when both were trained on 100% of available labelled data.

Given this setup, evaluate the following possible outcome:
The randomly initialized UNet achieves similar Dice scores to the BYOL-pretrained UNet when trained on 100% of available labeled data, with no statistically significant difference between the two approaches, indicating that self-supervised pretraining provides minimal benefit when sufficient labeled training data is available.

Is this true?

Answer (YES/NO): NO